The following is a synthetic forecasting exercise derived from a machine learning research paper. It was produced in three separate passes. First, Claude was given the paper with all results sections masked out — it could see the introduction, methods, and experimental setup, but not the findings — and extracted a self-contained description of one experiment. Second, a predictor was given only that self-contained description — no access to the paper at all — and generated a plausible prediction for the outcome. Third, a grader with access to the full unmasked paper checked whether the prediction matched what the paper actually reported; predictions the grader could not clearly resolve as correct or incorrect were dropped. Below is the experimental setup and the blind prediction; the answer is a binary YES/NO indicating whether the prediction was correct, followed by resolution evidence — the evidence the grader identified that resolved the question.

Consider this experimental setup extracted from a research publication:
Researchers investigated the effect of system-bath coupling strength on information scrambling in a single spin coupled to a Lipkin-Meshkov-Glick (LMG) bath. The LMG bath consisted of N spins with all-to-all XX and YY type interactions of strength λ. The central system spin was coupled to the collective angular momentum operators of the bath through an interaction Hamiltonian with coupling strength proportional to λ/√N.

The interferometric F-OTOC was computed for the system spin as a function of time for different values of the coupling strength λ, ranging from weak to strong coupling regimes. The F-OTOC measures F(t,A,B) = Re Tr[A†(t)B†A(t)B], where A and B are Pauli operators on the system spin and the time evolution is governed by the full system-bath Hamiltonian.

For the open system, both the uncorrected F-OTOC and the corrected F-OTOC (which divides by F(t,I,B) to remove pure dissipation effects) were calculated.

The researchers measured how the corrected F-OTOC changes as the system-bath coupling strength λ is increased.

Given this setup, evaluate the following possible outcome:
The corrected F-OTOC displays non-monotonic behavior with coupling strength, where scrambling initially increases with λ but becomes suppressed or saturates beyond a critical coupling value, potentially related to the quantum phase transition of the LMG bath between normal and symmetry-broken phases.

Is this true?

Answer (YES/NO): NO